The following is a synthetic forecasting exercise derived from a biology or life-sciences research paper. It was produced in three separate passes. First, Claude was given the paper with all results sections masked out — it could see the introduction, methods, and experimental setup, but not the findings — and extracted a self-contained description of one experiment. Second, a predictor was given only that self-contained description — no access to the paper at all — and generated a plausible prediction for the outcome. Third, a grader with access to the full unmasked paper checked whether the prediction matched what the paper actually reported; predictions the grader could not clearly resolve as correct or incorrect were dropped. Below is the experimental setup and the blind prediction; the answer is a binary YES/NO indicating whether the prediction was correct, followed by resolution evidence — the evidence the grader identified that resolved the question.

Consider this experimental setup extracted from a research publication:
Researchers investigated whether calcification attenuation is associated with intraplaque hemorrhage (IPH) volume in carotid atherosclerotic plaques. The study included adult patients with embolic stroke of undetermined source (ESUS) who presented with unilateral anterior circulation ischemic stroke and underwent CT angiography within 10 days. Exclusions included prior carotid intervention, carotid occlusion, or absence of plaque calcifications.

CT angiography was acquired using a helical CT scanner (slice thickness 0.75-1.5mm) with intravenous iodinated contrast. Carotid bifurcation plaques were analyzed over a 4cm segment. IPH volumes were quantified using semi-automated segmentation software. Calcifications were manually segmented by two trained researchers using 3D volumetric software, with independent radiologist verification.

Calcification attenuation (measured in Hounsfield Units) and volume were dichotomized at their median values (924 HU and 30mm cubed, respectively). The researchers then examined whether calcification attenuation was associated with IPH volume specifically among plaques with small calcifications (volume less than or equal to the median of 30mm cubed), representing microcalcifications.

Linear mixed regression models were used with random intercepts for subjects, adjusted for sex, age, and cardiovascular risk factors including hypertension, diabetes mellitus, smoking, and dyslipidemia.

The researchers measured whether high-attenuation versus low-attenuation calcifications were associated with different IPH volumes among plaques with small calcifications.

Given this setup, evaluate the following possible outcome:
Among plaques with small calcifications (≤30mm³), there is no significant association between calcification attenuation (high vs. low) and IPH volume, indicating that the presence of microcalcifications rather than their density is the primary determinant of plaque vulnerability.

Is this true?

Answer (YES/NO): NO